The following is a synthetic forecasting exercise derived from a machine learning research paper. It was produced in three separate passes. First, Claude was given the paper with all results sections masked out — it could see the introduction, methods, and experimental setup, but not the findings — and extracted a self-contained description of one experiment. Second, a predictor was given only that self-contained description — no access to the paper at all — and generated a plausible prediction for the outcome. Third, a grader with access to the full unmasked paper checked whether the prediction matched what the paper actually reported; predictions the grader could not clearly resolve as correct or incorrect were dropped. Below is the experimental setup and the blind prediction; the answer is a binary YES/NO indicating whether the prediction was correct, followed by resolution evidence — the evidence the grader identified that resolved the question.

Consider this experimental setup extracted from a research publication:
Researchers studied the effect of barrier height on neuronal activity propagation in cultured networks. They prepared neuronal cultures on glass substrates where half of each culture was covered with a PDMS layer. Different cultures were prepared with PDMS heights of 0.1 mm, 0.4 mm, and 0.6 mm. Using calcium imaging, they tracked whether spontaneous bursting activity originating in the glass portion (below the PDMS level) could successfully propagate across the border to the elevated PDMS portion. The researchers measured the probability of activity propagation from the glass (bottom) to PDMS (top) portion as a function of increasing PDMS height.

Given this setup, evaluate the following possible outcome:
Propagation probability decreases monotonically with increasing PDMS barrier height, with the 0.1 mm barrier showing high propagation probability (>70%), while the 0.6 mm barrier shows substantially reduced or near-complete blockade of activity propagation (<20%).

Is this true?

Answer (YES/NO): NO